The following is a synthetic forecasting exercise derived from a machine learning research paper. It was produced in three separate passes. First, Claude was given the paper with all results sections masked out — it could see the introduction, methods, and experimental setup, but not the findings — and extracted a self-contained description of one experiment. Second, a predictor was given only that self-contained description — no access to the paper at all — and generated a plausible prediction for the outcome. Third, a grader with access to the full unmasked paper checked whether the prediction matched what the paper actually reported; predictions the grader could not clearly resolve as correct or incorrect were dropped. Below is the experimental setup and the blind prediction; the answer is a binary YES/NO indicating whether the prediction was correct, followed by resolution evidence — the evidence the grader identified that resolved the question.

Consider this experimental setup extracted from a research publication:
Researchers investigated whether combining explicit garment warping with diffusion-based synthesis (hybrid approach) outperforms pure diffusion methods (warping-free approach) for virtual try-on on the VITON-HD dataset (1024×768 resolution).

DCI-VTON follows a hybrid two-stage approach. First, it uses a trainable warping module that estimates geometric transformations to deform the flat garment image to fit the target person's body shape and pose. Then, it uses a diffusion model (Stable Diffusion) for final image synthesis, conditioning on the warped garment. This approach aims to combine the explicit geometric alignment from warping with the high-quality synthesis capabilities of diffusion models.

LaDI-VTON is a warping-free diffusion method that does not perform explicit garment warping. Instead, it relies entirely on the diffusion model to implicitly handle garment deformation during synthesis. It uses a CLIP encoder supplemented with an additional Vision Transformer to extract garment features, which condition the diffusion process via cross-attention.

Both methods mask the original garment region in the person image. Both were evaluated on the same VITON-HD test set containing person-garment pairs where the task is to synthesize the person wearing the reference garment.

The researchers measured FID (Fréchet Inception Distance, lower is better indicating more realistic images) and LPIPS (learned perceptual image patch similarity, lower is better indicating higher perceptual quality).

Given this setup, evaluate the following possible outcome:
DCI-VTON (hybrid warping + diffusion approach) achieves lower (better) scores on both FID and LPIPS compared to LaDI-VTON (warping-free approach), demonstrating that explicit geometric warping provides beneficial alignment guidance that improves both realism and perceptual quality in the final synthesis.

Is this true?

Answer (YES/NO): YES